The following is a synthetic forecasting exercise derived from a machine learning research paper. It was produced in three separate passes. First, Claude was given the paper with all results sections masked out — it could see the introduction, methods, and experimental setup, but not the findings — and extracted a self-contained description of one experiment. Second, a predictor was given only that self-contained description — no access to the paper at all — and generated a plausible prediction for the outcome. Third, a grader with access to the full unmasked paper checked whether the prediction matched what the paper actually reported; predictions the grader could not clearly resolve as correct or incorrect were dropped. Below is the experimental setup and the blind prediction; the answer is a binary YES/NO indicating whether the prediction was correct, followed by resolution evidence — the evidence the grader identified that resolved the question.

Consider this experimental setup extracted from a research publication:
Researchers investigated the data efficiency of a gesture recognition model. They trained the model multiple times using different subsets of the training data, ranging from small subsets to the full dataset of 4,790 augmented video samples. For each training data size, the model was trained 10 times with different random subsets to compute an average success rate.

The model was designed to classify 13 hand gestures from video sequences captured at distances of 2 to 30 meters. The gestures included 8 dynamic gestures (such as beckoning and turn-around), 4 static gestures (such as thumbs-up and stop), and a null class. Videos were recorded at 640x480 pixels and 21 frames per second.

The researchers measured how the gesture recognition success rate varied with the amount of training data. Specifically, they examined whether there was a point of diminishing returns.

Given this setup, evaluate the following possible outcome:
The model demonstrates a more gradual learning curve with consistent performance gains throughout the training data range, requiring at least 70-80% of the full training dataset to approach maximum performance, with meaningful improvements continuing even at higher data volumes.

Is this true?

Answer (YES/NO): NO